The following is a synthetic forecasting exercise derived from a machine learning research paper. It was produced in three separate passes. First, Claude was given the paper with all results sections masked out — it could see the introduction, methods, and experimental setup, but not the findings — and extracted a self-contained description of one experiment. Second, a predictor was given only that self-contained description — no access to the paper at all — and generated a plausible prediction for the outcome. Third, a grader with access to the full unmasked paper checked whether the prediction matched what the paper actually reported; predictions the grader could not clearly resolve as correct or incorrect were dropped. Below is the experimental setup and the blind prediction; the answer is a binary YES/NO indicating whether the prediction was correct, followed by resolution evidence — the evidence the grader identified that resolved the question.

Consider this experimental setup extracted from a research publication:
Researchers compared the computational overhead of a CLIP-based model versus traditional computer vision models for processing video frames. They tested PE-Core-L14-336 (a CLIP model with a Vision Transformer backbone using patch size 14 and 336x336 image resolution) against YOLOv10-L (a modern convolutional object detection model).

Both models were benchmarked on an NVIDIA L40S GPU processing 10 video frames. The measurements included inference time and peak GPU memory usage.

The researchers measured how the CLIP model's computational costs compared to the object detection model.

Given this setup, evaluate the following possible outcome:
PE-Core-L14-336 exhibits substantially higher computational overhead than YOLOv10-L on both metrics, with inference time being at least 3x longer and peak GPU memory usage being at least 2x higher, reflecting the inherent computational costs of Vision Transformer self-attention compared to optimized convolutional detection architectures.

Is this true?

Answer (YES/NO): NO